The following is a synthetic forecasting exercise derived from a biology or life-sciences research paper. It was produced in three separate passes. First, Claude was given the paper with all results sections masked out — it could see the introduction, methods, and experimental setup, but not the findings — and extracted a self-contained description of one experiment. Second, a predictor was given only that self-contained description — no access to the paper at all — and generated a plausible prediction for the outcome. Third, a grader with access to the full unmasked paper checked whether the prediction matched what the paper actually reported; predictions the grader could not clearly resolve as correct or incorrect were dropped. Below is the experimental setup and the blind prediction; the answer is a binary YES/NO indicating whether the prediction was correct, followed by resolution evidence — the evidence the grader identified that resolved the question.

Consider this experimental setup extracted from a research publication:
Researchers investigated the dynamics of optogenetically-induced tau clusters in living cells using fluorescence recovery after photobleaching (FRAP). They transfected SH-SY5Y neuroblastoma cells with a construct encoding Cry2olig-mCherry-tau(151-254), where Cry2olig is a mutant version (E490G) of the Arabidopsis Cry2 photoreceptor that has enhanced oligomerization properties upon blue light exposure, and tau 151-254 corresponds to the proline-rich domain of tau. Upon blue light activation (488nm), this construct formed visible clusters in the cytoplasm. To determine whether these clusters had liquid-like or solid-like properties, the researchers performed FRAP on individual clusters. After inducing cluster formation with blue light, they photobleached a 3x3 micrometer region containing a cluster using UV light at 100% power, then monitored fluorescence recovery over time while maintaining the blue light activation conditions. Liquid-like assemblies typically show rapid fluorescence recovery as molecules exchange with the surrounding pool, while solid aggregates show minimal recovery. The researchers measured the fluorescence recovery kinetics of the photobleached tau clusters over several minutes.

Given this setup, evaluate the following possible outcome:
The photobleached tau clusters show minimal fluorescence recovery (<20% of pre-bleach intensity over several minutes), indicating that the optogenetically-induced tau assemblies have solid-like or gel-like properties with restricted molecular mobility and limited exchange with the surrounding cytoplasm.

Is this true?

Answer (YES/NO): NO